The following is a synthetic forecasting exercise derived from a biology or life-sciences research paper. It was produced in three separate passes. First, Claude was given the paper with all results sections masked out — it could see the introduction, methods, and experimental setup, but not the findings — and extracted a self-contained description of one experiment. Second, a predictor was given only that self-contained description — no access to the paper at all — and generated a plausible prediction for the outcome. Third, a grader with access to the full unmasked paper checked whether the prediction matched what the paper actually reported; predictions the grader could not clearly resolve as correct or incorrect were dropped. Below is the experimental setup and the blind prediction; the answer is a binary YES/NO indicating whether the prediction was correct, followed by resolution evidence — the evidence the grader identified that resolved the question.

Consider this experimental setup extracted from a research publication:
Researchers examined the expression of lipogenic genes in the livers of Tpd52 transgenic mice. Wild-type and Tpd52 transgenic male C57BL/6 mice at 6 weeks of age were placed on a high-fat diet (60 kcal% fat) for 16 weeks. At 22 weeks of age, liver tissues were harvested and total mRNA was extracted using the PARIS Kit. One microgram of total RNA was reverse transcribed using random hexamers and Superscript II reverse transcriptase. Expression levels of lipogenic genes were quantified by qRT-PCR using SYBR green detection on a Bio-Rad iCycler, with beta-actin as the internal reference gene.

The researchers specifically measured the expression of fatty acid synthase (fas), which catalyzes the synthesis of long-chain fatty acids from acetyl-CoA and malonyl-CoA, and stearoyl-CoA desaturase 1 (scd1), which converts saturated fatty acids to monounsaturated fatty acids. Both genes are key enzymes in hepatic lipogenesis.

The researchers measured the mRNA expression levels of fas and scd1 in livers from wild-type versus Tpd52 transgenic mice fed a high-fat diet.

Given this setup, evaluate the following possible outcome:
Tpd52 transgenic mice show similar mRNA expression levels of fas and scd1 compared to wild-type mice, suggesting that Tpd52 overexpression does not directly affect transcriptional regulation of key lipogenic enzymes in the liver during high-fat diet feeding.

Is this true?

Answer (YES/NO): NO